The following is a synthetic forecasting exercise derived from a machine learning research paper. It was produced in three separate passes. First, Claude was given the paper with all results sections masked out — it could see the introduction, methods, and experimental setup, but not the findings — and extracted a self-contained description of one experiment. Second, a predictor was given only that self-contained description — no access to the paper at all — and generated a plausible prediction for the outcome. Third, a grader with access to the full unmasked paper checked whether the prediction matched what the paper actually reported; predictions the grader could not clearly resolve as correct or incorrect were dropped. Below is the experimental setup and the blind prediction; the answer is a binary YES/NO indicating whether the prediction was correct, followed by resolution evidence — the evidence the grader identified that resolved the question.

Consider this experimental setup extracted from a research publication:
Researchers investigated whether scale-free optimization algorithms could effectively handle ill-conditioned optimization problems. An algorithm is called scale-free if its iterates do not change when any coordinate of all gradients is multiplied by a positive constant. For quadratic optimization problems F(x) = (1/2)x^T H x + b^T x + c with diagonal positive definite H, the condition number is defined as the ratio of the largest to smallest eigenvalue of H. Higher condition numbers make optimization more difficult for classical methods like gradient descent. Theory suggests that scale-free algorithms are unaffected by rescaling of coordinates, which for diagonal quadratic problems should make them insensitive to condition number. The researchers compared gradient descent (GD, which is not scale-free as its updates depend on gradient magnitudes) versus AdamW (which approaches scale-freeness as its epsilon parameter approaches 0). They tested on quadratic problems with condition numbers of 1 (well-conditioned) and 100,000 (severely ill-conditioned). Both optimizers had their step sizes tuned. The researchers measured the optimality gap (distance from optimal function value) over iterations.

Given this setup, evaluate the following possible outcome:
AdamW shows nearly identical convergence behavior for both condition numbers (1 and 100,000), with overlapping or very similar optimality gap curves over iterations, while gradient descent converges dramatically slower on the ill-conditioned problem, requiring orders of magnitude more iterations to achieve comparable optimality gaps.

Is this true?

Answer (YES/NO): YES